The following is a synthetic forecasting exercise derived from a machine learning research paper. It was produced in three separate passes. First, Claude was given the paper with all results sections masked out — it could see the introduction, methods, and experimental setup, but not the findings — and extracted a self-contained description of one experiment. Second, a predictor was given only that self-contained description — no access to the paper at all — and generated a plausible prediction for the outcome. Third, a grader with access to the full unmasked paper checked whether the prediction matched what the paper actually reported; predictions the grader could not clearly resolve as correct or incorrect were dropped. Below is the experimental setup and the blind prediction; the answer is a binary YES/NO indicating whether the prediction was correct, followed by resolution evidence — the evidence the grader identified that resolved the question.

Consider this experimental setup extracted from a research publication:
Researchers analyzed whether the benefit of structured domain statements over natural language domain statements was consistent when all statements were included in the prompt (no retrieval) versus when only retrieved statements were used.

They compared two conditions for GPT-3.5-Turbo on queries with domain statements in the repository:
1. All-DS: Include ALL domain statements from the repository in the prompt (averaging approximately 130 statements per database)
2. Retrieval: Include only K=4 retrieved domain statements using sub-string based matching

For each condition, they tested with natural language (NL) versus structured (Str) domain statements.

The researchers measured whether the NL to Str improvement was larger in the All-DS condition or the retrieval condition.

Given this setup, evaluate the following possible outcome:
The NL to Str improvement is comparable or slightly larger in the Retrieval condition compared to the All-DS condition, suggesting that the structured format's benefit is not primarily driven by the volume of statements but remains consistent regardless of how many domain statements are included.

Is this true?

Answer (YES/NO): NO